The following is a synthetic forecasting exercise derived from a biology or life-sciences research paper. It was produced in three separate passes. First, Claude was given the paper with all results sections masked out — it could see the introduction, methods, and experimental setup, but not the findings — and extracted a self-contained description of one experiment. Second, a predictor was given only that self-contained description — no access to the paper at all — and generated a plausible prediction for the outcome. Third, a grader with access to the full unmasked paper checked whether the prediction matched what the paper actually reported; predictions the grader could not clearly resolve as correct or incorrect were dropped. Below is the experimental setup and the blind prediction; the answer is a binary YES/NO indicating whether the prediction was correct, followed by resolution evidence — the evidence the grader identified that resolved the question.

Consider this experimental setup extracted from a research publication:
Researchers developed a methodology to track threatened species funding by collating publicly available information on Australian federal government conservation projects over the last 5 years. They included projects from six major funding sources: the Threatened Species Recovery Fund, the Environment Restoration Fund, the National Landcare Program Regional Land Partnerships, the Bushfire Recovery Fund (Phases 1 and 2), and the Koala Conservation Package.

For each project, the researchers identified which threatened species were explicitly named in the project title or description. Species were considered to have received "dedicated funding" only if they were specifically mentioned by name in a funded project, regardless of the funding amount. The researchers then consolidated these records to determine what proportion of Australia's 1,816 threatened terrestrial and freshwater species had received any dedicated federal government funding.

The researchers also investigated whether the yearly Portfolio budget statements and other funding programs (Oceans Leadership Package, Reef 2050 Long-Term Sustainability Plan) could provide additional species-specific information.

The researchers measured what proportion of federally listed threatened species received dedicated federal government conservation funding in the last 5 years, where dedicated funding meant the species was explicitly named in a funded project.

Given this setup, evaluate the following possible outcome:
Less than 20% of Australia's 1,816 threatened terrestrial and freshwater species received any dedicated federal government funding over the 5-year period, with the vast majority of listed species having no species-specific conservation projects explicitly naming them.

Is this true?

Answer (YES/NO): YES